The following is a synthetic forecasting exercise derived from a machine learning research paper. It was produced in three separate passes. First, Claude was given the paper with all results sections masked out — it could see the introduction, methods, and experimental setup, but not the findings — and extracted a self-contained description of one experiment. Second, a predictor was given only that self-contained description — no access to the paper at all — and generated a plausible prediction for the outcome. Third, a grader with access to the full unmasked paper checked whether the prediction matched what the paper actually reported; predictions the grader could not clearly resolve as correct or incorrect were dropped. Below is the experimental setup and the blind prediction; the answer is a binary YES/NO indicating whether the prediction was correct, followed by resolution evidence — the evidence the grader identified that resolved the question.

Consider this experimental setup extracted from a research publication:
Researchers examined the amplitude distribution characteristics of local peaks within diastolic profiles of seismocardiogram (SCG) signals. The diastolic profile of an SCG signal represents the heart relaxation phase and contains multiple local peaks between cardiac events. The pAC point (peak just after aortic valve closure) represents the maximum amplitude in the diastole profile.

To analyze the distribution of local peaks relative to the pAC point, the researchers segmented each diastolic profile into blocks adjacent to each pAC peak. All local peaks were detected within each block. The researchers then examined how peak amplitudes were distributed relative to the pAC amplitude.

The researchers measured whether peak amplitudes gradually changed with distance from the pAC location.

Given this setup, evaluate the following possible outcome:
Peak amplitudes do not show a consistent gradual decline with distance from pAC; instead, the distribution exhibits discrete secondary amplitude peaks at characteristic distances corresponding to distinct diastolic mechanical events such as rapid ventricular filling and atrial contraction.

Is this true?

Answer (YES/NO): NO